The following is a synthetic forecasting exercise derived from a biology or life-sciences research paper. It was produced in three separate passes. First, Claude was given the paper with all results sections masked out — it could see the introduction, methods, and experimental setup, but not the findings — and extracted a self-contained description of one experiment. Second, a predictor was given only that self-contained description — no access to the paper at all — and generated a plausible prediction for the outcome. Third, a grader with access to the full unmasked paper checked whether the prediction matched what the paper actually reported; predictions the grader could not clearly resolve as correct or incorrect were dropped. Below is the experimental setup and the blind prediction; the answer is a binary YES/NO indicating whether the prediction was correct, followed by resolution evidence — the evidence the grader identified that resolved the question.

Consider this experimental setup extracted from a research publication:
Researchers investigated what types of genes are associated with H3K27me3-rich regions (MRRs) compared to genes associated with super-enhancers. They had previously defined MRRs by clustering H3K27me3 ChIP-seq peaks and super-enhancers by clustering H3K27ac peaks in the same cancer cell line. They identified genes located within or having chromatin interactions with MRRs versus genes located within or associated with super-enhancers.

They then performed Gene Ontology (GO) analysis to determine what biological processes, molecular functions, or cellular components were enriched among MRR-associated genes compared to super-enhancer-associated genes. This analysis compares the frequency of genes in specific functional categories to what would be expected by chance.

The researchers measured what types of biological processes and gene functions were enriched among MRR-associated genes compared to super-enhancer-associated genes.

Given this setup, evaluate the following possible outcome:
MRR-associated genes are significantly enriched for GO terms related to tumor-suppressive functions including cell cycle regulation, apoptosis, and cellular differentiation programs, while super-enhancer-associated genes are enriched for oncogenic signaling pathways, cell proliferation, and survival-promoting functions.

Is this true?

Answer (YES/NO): NO